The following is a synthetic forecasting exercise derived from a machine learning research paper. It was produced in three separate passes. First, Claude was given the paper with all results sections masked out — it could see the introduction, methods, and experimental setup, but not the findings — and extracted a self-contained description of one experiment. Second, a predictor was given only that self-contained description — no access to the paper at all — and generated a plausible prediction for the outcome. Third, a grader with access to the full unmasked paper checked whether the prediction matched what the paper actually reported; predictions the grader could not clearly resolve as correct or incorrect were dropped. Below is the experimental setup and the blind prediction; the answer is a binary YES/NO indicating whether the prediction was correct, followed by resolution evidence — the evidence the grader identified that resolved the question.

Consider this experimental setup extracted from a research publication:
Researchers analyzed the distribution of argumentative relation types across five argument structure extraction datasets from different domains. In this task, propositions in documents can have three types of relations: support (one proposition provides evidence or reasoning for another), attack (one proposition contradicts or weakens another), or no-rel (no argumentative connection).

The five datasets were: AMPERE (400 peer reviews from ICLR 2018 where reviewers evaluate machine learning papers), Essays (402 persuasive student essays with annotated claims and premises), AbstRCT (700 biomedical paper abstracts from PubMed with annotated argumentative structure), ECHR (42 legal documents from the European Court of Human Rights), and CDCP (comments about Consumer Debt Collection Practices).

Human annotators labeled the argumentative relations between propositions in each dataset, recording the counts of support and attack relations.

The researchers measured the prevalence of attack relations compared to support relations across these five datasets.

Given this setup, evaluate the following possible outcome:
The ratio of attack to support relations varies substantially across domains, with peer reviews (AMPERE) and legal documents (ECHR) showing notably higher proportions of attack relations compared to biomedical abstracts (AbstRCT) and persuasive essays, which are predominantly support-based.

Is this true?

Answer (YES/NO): NO